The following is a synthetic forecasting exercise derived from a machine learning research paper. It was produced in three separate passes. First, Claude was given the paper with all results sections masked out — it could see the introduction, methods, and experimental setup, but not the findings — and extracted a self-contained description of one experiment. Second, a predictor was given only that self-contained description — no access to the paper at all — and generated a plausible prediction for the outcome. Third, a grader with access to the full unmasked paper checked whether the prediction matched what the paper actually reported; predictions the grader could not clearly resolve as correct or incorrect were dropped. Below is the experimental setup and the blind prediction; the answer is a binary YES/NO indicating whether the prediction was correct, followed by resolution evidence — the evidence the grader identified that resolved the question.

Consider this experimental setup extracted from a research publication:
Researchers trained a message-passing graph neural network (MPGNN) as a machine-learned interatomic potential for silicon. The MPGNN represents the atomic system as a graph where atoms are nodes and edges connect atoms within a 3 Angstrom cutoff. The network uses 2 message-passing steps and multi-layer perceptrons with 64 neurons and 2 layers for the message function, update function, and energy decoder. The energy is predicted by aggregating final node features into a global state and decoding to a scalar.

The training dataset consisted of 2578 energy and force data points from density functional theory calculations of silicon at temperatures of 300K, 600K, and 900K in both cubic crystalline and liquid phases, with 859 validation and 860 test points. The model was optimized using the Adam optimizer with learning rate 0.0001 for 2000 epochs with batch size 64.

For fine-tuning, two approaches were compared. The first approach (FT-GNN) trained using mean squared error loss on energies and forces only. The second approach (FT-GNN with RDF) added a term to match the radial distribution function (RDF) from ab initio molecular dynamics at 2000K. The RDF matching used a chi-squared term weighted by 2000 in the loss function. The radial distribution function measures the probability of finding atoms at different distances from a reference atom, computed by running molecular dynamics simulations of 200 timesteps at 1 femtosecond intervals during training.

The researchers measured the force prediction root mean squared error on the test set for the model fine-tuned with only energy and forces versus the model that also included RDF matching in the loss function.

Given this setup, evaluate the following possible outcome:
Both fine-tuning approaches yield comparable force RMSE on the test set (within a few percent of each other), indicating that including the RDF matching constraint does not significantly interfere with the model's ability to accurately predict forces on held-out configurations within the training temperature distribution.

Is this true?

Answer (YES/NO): YES